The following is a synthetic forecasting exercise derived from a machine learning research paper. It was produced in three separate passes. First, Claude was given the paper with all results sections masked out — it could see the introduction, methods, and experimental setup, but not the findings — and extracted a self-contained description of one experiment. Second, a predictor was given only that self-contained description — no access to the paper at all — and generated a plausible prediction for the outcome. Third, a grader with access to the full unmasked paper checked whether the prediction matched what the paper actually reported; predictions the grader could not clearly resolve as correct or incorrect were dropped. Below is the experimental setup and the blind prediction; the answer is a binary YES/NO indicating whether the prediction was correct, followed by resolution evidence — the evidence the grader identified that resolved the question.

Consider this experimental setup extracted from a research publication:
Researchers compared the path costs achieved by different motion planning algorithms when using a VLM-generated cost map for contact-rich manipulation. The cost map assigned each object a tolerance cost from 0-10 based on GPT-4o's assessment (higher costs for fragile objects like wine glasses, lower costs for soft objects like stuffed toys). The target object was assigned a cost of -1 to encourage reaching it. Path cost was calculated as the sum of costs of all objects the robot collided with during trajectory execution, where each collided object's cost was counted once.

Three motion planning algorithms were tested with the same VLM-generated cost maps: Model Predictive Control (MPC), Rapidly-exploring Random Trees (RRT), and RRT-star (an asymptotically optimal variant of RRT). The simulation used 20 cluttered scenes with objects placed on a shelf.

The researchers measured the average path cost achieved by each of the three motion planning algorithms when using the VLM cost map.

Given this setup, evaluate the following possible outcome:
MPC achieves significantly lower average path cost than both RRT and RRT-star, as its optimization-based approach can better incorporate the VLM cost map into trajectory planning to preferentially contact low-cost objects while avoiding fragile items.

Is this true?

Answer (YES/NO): NO